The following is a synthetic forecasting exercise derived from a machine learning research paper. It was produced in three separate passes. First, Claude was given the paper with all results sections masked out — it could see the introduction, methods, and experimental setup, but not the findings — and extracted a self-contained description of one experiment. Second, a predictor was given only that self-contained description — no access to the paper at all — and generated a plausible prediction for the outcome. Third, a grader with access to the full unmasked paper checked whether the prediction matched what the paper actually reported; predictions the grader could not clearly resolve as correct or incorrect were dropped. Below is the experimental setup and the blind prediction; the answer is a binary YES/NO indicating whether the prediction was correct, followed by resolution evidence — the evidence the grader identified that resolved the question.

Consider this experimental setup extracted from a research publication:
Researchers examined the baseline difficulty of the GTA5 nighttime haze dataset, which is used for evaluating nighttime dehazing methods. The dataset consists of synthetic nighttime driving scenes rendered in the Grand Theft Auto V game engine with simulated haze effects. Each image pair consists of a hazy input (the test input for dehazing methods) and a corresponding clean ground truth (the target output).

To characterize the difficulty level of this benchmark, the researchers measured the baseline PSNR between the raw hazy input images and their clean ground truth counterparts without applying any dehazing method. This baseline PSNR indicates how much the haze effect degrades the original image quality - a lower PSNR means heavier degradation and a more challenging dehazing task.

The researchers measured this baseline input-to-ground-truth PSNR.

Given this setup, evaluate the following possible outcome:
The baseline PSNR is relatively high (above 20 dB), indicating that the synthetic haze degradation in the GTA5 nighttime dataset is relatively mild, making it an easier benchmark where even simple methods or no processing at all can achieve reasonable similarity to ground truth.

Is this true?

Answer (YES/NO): NO